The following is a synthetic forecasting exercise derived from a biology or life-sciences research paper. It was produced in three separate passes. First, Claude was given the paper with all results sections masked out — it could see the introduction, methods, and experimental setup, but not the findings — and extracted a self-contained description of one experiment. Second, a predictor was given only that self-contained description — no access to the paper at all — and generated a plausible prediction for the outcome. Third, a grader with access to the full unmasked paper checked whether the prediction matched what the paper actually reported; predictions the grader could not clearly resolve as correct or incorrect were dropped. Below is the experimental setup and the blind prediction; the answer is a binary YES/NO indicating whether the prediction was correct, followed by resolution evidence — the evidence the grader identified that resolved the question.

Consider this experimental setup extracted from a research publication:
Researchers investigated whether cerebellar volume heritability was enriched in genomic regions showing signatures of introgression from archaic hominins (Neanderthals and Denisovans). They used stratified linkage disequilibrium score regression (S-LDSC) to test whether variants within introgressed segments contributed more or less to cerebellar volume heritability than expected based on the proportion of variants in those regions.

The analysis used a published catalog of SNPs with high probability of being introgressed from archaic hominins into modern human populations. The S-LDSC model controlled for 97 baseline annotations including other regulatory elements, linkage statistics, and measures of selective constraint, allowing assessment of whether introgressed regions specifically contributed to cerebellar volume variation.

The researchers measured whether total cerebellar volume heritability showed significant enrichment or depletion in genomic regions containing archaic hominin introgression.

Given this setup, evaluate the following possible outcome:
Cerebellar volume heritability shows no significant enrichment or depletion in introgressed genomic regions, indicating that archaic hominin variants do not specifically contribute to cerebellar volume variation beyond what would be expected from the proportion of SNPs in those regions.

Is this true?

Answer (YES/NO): YES